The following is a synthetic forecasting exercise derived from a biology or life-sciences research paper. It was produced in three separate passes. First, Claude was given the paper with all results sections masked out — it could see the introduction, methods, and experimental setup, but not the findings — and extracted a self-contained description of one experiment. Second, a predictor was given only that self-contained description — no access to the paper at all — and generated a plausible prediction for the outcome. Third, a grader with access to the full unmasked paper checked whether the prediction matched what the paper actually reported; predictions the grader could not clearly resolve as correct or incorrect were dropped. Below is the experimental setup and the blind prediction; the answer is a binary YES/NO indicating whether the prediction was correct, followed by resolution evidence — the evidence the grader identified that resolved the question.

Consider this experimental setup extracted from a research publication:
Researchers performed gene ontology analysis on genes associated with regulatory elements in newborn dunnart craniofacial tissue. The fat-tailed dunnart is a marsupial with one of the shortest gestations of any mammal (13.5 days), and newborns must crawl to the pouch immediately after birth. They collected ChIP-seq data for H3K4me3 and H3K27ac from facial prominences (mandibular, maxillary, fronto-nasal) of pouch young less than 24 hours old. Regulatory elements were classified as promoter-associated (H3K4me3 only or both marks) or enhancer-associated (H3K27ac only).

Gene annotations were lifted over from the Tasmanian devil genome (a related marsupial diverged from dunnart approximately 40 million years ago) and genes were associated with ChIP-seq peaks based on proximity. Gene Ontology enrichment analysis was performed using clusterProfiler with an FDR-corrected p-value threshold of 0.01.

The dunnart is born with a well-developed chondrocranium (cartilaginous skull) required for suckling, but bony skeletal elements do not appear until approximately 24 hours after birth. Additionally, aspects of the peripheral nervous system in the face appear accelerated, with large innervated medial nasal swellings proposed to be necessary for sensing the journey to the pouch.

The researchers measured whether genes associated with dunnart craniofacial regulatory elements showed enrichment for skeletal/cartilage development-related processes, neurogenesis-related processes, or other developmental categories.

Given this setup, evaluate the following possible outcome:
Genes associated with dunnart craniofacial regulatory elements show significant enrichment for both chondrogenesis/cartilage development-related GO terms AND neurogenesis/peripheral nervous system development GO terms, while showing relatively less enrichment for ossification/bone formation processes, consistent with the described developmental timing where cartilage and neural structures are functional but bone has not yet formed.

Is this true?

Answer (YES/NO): NO